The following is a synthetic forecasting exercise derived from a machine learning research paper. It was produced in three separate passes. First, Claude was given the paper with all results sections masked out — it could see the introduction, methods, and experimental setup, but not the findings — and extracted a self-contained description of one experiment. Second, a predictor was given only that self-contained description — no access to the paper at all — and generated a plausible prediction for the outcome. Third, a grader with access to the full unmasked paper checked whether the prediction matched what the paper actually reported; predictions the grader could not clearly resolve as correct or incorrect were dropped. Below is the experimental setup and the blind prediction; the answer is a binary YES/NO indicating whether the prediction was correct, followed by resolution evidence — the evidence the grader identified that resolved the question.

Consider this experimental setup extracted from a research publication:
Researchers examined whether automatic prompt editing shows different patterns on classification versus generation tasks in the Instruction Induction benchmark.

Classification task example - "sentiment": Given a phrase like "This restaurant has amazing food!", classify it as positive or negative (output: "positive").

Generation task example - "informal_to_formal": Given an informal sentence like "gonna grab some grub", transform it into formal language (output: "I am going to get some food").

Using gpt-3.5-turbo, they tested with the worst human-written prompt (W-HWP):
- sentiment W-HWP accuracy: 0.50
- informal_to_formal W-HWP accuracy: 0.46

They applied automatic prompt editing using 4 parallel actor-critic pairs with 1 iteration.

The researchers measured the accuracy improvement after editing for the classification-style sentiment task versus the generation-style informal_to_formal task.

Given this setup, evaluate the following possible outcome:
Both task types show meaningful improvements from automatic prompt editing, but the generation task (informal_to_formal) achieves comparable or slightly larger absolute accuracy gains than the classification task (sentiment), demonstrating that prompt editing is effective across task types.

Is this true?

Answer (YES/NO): NO